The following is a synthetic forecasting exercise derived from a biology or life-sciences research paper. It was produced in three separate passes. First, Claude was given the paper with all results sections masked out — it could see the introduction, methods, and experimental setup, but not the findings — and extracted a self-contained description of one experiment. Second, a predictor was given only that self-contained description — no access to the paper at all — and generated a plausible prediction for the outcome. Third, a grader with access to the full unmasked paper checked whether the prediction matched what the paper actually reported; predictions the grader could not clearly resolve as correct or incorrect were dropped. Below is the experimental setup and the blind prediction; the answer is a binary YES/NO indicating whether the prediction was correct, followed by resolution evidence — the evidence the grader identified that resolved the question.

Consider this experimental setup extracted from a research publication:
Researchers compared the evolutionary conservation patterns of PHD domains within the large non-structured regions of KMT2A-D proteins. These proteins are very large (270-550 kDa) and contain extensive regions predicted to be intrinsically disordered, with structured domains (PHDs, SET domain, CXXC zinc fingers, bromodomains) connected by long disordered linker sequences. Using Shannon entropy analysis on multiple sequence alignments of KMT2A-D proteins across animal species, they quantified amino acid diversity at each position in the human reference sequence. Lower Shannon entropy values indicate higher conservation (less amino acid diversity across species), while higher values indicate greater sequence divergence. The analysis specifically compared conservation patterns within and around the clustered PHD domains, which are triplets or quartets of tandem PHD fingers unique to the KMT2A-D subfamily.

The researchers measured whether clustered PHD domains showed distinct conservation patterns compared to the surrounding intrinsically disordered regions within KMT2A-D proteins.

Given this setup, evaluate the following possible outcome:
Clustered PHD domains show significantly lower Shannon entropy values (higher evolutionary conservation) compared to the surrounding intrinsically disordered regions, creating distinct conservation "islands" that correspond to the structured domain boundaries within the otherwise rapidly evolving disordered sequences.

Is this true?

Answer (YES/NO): YES